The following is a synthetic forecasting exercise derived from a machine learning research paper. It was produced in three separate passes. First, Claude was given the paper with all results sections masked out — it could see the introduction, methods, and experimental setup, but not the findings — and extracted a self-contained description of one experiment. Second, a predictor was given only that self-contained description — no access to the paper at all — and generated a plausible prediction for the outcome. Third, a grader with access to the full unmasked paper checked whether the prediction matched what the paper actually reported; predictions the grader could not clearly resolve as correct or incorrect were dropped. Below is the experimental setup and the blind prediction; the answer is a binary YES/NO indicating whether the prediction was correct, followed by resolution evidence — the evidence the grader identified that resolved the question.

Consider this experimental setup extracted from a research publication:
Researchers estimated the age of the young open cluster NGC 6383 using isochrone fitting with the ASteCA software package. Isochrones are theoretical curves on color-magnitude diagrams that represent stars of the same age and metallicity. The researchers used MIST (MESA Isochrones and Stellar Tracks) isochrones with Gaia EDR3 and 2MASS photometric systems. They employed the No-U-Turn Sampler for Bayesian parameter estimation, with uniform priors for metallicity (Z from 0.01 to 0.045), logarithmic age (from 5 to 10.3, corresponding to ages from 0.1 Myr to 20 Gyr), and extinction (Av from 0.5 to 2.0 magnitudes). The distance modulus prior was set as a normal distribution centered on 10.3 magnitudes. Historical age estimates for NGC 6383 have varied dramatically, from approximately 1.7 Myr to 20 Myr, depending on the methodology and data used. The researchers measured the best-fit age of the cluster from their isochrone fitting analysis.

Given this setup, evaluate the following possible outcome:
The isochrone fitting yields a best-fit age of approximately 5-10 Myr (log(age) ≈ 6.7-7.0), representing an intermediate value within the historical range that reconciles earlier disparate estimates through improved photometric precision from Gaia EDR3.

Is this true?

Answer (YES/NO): NO